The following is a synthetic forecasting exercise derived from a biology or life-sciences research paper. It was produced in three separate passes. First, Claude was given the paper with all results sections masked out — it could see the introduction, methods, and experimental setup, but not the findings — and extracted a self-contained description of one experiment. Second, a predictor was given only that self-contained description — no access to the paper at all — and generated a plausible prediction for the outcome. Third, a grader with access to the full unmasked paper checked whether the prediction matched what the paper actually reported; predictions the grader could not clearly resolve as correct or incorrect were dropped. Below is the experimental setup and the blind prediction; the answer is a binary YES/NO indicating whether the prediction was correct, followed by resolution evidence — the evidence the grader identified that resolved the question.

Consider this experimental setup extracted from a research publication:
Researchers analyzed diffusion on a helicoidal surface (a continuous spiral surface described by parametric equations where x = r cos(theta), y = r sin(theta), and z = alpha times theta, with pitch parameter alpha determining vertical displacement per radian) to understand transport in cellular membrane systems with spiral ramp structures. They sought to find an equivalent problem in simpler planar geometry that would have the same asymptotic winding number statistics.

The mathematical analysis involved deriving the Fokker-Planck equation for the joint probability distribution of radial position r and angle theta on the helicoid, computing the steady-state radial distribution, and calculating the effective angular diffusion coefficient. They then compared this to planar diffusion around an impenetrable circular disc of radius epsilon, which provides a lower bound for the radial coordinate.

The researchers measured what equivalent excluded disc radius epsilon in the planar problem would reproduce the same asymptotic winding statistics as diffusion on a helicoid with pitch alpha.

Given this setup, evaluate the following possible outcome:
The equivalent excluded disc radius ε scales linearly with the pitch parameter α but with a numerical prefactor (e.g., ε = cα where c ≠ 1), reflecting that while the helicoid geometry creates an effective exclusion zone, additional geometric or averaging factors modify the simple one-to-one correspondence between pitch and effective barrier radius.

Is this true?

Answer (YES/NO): YES